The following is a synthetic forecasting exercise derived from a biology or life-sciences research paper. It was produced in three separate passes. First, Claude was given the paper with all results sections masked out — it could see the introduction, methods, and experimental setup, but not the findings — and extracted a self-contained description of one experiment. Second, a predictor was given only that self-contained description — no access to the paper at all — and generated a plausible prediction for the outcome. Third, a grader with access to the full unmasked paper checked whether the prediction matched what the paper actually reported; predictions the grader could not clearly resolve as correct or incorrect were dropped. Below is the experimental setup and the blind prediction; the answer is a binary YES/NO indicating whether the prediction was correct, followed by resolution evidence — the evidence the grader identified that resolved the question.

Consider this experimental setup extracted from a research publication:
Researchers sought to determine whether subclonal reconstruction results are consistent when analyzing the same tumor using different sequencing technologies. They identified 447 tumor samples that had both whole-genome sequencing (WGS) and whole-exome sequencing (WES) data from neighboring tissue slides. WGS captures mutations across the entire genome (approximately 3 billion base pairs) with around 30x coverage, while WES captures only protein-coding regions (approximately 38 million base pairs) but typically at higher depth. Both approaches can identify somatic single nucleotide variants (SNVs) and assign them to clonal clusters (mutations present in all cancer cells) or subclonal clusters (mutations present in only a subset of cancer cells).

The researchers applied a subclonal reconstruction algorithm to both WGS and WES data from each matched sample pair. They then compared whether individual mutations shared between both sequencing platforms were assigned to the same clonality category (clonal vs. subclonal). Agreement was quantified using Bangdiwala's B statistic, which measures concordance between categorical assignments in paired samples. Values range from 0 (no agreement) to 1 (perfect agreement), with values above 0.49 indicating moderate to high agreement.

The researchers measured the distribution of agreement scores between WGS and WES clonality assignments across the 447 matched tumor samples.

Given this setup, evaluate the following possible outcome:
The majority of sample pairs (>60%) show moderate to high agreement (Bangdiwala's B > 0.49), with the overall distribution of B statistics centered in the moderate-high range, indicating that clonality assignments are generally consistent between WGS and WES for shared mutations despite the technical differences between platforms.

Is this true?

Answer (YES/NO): YES